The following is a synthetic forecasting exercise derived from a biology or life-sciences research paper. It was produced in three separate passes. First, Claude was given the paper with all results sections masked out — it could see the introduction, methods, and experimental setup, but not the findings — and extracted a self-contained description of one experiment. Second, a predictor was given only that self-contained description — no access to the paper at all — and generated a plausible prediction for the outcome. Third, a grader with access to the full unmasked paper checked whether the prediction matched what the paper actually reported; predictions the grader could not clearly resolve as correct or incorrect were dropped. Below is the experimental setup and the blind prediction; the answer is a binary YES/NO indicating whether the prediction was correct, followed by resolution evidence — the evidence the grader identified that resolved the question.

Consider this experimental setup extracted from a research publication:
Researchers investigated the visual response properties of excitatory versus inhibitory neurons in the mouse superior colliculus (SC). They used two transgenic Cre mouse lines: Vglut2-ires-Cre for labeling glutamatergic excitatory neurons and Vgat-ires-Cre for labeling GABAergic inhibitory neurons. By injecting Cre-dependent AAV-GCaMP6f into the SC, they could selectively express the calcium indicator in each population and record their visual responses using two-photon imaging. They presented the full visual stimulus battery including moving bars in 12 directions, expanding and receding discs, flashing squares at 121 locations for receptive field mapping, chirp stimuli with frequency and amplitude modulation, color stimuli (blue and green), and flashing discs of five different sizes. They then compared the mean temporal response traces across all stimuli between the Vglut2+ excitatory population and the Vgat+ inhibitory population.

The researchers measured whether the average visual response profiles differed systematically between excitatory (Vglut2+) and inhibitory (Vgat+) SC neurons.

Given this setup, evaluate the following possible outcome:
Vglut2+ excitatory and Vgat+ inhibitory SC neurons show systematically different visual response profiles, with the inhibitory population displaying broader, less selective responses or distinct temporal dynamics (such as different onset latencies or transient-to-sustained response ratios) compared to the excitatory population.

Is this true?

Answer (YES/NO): YES